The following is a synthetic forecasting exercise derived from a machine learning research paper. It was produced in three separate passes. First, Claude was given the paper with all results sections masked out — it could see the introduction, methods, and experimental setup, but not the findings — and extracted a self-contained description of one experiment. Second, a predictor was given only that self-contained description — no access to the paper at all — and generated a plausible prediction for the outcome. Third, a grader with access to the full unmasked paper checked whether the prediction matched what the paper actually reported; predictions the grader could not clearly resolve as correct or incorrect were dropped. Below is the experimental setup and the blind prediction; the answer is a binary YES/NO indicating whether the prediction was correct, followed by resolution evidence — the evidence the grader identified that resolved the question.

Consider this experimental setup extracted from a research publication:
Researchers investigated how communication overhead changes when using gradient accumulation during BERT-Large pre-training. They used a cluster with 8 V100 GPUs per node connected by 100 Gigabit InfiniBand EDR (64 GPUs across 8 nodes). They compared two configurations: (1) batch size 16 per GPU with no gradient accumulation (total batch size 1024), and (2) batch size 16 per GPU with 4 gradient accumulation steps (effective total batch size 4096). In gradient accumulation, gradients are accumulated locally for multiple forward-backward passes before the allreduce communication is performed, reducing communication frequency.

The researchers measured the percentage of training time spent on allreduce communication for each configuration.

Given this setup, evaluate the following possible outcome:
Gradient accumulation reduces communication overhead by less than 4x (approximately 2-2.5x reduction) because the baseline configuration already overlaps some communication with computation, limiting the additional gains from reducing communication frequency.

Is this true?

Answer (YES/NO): NO